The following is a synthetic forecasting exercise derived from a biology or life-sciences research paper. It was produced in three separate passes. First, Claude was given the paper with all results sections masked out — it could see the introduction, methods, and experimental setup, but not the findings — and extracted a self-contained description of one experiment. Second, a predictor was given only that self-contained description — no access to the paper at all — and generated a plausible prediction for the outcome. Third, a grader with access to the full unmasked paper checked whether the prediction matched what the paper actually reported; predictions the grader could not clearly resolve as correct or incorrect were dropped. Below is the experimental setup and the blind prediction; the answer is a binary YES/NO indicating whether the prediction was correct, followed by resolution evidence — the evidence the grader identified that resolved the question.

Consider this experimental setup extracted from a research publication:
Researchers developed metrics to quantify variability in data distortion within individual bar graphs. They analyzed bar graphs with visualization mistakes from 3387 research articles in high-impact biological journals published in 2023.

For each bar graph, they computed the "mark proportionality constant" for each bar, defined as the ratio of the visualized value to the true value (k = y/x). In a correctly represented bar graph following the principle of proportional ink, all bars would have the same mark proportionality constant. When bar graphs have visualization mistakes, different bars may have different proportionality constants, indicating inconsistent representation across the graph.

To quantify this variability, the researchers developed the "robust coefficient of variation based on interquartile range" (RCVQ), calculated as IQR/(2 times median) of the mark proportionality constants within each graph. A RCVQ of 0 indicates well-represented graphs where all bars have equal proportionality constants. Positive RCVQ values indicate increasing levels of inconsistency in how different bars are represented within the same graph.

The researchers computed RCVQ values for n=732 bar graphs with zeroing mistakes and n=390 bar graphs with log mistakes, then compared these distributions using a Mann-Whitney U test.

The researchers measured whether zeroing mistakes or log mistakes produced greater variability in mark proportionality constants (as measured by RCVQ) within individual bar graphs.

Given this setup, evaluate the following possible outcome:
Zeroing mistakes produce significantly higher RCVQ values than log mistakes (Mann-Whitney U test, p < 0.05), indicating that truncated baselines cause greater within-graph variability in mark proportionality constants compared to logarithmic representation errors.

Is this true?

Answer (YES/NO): NO